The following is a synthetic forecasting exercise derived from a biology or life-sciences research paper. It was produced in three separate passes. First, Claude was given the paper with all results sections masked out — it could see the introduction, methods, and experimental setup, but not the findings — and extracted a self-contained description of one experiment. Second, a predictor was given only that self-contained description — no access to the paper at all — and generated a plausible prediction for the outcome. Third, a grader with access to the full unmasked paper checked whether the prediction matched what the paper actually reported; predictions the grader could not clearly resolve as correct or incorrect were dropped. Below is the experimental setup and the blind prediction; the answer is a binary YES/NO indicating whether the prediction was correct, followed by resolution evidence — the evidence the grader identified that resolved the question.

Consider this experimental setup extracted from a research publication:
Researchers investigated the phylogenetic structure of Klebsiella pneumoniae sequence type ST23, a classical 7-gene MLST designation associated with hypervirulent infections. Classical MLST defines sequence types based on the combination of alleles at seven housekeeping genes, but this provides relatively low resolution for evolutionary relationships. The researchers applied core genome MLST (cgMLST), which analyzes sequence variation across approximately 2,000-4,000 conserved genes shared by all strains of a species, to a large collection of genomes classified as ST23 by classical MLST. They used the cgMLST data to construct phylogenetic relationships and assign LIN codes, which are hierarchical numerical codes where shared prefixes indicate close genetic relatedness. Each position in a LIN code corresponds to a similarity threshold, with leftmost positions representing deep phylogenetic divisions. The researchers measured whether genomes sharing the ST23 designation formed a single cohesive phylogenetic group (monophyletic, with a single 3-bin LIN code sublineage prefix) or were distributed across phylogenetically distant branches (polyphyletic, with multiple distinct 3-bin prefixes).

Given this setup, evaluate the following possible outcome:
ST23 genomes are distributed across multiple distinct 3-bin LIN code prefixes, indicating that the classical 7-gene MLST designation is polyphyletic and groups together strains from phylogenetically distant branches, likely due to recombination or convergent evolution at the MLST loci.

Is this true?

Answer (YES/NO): YES